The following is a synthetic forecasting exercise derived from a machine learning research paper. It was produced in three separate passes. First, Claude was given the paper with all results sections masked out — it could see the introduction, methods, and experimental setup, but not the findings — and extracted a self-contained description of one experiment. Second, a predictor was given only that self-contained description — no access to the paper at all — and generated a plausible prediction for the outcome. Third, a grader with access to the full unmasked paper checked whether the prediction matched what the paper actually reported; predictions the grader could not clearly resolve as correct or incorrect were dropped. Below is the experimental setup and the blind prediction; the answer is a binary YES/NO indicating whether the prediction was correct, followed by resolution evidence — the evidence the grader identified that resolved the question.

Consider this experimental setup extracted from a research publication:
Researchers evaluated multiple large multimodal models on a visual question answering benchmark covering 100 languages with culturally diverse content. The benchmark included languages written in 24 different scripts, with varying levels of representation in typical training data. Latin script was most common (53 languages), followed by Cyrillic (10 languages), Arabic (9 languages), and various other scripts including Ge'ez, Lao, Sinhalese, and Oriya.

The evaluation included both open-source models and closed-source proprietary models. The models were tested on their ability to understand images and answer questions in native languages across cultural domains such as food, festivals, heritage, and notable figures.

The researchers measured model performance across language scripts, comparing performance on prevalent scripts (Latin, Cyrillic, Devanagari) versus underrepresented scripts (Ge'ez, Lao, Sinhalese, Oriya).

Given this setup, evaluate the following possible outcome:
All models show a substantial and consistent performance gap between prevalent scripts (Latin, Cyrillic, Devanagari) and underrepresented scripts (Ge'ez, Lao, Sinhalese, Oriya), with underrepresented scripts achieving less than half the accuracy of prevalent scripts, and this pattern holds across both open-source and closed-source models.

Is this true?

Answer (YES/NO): NO